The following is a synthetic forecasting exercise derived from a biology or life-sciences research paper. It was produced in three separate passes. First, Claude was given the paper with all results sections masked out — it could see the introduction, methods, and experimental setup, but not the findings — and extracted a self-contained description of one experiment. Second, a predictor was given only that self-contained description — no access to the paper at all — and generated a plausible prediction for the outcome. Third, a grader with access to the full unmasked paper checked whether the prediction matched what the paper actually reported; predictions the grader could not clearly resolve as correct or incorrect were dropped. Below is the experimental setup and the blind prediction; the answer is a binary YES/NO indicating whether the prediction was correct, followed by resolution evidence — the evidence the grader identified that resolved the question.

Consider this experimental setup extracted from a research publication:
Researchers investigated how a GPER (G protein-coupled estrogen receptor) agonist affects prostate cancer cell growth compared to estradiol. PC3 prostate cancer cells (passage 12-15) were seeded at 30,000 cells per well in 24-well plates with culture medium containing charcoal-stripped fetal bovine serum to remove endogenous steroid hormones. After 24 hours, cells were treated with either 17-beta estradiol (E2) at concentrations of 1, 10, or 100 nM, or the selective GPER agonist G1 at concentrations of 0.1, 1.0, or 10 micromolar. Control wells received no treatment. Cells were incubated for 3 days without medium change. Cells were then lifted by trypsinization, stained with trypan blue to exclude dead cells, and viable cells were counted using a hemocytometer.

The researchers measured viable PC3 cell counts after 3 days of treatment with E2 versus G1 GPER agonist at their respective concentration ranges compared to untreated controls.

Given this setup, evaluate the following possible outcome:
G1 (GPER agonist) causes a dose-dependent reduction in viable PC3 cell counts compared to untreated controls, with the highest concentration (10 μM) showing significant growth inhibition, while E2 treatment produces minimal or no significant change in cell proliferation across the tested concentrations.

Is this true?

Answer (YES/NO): NO